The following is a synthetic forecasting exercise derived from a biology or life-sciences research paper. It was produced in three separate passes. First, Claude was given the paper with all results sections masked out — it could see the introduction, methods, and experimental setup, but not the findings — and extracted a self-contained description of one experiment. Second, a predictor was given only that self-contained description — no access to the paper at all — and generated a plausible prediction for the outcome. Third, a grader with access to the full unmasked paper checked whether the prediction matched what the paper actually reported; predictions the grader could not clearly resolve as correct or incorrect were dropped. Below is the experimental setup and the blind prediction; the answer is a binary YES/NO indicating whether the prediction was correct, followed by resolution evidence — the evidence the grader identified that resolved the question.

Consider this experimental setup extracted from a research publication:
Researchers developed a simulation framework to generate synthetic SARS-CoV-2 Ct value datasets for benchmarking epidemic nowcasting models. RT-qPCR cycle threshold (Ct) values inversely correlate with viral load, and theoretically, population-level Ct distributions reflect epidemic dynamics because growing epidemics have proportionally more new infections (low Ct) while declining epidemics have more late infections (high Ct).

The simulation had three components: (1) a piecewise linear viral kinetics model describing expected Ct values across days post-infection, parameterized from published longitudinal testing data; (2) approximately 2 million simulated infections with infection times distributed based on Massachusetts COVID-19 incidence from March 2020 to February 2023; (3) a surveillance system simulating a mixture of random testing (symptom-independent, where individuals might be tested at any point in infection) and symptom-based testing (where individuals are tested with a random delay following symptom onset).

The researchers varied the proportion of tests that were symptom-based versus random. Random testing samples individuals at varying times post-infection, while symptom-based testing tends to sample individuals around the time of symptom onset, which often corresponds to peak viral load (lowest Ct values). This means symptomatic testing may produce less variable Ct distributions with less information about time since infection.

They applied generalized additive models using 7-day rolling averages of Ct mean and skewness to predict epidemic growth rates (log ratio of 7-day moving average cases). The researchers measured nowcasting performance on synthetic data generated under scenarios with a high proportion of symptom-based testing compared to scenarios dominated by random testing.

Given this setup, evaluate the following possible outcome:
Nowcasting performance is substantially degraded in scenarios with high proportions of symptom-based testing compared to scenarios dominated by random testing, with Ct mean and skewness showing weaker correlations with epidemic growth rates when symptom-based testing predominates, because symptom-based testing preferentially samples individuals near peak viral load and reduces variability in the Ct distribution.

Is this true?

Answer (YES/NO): NO